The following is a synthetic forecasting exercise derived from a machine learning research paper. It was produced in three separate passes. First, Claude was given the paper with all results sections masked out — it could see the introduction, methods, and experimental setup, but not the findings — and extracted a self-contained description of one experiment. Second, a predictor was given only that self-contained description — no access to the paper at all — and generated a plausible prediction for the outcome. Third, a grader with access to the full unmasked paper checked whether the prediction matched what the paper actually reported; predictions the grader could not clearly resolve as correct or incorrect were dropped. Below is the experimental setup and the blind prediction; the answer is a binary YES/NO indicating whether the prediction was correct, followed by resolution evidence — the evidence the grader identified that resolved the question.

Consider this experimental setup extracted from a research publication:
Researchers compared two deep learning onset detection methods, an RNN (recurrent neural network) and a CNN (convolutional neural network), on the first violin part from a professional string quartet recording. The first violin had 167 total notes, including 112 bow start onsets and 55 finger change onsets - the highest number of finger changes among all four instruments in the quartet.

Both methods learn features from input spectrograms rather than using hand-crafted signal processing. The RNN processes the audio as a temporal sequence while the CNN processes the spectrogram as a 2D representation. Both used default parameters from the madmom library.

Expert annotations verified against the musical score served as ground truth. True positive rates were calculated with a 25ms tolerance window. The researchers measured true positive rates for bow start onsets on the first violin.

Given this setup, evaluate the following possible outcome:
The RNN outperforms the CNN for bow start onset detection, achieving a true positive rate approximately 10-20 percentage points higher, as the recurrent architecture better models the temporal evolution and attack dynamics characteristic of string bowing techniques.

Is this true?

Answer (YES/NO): NO